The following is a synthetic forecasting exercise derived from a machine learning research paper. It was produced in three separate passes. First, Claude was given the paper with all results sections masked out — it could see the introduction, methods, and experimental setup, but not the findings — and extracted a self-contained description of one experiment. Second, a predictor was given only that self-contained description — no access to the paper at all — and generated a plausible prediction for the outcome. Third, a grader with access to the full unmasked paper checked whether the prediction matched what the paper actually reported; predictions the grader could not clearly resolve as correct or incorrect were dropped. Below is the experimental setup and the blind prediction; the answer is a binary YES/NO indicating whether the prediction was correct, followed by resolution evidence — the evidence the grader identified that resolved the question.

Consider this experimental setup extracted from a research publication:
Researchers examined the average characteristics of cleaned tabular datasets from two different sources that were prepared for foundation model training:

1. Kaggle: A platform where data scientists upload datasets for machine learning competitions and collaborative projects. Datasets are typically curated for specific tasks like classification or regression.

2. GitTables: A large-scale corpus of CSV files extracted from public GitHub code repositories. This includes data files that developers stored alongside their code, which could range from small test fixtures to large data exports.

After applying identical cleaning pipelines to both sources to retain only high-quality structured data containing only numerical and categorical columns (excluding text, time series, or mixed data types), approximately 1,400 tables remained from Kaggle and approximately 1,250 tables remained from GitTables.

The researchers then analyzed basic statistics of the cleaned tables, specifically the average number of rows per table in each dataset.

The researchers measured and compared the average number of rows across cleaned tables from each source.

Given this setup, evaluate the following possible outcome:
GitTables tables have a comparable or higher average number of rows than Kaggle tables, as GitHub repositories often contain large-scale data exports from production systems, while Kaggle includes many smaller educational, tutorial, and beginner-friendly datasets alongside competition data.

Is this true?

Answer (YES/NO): YES